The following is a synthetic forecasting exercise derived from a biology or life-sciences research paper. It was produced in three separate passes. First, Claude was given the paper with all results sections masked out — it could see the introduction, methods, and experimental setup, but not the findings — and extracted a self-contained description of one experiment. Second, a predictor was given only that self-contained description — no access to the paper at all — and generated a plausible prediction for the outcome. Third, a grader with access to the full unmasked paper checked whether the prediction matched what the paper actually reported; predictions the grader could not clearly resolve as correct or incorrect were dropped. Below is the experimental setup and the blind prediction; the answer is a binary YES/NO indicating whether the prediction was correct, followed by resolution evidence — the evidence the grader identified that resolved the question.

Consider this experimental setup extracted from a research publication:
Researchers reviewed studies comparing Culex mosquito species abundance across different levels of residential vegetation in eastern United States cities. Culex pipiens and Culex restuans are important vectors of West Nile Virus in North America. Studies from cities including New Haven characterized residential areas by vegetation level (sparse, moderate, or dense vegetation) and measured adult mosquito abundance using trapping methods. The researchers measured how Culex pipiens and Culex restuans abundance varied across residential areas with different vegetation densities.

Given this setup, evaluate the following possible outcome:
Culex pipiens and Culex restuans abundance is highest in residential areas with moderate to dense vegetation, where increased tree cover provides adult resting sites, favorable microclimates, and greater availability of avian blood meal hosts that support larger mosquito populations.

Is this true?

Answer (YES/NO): NO